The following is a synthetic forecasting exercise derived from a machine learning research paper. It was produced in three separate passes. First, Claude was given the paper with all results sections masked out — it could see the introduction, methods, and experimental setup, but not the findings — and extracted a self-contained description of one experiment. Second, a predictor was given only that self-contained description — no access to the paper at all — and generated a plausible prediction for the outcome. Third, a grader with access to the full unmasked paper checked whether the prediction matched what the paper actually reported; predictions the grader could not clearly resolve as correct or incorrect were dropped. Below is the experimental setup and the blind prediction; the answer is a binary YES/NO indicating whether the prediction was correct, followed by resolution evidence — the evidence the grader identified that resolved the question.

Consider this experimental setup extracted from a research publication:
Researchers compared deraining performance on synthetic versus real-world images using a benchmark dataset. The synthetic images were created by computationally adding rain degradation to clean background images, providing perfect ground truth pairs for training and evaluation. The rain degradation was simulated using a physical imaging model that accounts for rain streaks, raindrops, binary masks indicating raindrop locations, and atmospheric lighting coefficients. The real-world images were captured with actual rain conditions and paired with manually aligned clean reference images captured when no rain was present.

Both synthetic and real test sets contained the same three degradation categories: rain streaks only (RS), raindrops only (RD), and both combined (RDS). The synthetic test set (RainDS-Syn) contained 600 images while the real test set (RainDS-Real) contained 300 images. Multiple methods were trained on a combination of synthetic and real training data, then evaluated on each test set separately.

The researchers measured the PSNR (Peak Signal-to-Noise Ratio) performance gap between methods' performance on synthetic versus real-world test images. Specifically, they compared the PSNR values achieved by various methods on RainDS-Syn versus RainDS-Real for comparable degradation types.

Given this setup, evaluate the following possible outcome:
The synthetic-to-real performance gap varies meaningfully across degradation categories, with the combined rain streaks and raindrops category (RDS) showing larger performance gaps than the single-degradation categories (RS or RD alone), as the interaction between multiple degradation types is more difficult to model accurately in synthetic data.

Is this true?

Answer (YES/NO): NO